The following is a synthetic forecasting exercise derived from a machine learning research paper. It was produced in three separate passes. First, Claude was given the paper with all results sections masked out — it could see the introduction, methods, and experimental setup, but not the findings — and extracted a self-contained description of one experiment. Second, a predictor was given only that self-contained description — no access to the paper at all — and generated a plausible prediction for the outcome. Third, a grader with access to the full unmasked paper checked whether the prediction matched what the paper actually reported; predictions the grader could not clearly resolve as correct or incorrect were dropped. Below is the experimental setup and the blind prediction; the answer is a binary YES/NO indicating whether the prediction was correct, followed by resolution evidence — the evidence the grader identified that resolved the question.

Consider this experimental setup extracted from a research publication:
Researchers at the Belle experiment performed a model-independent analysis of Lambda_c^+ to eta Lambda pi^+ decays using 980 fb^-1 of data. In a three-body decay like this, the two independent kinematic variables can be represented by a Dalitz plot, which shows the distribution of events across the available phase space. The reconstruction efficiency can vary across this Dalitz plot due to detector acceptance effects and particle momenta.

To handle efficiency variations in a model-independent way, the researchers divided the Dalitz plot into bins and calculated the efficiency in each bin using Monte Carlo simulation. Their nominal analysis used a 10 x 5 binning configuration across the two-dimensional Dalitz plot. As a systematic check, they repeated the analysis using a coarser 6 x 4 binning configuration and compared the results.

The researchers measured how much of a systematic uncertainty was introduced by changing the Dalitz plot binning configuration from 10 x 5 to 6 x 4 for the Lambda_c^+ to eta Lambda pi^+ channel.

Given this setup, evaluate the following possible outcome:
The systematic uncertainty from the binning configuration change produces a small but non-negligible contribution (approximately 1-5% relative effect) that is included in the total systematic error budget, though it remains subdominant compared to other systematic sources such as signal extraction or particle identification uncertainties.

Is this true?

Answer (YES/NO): YES